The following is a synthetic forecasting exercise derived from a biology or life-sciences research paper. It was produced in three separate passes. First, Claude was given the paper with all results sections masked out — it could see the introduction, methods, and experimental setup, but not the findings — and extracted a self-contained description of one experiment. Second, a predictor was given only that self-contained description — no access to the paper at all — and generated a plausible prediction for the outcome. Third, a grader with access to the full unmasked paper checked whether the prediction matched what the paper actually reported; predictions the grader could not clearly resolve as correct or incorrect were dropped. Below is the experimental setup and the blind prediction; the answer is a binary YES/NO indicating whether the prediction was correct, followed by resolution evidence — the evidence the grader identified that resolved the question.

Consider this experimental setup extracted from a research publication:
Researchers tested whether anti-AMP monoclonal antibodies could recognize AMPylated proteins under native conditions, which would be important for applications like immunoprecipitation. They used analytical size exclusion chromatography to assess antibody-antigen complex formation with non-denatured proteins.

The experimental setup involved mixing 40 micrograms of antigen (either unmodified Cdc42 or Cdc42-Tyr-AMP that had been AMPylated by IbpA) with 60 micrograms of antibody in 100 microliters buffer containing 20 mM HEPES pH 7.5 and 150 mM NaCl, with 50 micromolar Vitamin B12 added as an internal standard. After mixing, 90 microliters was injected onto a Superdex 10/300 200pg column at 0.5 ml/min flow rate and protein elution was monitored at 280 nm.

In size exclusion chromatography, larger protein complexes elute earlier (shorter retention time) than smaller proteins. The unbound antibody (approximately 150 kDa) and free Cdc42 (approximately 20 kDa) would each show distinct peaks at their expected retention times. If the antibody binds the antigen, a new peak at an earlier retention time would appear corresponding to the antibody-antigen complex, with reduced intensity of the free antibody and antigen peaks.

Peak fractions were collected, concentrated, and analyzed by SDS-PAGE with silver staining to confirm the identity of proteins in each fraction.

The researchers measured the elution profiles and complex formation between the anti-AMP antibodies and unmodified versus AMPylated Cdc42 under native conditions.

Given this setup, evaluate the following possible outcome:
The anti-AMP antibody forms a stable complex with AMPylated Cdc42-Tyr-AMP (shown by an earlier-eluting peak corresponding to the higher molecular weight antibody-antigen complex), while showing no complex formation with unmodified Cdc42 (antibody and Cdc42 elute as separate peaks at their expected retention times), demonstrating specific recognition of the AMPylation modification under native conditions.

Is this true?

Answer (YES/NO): YES